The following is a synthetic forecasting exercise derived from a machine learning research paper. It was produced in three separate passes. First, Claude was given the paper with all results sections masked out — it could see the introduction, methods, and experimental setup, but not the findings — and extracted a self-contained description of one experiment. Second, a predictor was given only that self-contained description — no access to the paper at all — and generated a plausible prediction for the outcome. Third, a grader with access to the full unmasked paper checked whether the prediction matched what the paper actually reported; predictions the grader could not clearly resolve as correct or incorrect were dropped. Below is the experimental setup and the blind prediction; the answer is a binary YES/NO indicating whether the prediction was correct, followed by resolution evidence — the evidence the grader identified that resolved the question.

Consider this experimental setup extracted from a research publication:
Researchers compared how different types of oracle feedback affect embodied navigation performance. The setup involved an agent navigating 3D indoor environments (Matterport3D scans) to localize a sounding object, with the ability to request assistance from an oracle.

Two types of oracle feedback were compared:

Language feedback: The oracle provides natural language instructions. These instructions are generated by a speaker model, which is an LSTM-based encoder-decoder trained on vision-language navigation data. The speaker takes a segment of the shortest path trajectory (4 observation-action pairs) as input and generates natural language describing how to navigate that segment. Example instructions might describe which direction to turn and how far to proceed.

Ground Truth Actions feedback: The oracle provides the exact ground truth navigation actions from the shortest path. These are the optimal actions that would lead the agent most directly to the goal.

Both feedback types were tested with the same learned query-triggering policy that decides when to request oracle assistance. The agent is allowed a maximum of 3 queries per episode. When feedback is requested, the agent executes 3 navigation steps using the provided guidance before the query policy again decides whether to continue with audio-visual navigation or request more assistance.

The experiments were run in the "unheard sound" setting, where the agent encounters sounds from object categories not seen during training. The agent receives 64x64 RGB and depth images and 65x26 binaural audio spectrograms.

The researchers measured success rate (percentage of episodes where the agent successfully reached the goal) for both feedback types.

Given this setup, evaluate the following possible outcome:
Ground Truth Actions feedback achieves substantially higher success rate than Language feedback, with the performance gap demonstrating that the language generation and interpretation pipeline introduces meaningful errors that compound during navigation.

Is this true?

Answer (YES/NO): YES